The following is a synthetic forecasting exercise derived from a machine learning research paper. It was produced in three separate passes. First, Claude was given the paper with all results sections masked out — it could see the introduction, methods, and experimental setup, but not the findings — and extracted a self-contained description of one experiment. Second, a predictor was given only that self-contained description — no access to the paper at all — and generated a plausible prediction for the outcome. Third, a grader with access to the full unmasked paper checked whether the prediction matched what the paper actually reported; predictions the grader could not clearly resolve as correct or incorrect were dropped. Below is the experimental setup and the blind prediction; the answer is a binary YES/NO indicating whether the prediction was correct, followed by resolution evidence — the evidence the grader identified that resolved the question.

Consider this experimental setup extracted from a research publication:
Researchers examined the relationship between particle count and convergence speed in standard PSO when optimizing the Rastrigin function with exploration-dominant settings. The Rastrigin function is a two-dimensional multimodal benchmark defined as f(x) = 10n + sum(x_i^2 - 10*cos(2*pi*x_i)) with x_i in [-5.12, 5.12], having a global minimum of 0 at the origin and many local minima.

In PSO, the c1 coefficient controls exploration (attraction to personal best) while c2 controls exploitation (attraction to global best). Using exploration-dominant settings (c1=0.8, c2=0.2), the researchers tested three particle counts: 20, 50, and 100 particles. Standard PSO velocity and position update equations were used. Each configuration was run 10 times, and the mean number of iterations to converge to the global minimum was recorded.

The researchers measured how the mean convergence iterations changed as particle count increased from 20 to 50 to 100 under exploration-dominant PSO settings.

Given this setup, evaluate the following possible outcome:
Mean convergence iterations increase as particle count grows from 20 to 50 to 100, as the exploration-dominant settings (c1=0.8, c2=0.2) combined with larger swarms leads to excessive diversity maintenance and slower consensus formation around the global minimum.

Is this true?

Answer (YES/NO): NO